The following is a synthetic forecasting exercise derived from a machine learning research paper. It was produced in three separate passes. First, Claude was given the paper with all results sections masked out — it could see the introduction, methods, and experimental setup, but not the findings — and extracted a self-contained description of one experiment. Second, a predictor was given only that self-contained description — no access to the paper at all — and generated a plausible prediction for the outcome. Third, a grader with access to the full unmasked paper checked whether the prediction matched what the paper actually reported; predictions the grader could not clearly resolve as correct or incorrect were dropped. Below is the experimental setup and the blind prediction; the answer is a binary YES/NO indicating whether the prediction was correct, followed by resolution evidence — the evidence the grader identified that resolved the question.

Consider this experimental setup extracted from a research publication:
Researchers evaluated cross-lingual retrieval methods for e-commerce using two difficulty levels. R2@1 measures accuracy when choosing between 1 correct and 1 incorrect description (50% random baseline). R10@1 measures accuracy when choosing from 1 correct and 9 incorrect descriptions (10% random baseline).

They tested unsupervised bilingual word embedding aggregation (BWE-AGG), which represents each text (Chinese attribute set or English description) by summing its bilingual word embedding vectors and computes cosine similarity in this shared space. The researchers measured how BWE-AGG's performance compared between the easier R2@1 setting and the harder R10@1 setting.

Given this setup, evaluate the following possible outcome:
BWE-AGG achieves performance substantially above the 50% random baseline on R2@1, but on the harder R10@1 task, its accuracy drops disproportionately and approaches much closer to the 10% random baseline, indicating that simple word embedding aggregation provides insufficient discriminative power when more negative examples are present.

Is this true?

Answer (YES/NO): NO